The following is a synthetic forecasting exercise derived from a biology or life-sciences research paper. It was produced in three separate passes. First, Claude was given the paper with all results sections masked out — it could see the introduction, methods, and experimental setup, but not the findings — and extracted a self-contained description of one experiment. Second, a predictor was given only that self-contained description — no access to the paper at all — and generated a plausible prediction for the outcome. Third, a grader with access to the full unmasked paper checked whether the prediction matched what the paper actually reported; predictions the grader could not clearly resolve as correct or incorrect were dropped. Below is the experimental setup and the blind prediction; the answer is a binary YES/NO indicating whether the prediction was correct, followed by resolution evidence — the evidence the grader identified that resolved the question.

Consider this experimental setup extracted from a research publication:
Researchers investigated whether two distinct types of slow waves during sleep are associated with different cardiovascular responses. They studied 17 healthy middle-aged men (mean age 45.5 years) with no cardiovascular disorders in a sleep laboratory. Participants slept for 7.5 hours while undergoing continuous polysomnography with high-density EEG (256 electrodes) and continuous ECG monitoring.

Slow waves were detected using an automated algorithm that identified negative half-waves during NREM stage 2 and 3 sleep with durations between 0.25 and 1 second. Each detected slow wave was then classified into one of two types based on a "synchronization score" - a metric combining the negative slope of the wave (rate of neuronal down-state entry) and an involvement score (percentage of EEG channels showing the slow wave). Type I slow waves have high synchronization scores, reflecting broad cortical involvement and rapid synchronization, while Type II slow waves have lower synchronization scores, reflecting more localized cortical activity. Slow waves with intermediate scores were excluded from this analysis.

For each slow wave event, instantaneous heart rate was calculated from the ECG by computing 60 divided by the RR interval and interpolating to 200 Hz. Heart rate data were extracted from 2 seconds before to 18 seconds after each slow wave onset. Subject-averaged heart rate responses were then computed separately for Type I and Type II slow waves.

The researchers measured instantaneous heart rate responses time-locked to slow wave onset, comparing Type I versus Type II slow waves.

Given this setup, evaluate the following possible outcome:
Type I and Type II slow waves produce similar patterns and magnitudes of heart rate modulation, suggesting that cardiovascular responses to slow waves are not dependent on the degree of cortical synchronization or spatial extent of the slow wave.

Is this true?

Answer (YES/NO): NO